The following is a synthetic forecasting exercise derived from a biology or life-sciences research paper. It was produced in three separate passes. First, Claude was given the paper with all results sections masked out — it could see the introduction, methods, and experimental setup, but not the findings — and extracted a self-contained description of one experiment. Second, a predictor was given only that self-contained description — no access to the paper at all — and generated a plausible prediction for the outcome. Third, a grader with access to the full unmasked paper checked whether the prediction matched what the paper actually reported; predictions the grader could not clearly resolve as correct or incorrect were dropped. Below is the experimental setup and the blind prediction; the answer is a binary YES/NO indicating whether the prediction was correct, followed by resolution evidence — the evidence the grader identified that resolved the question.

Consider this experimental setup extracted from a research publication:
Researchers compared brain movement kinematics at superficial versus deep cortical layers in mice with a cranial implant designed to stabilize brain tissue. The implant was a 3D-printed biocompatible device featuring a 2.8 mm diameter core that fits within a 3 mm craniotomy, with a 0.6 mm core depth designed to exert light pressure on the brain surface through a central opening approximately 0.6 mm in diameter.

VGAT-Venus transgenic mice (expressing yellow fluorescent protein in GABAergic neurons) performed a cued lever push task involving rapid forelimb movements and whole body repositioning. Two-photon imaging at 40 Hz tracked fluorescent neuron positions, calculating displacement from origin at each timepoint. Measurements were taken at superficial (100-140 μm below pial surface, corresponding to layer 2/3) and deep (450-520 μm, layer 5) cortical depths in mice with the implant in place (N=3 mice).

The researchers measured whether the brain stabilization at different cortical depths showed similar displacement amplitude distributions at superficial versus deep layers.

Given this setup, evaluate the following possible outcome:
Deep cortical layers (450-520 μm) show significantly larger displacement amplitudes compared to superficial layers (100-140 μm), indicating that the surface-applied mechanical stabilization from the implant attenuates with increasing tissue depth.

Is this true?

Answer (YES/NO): YES